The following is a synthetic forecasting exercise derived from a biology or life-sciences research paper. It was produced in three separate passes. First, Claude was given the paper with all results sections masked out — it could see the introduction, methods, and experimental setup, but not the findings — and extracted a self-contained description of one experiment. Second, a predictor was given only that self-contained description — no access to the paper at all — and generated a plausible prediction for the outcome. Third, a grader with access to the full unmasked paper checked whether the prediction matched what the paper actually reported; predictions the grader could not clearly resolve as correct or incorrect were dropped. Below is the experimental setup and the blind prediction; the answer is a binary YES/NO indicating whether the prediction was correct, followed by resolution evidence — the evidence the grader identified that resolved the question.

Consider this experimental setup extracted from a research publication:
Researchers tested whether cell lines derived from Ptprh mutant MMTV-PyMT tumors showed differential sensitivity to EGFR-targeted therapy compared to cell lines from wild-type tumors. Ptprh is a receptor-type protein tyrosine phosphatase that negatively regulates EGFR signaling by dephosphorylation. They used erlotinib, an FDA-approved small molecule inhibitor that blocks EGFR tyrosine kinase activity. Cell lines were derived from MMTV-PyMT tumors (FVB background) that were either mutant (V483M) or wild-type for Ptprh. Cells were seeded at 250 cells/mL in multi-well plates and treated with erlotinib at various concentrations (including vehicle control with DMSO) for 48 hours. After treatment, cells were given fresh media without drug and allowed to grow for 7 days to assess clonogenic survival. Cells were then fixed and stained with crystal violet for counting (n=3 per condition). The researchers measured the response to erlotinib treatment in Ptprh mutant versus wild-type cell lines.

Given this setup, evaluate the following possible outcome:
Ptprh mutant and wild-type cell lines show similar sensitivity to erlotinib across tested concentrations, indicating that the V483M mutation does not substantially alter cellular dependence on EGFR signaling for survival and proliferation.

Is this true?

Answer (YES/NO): NO